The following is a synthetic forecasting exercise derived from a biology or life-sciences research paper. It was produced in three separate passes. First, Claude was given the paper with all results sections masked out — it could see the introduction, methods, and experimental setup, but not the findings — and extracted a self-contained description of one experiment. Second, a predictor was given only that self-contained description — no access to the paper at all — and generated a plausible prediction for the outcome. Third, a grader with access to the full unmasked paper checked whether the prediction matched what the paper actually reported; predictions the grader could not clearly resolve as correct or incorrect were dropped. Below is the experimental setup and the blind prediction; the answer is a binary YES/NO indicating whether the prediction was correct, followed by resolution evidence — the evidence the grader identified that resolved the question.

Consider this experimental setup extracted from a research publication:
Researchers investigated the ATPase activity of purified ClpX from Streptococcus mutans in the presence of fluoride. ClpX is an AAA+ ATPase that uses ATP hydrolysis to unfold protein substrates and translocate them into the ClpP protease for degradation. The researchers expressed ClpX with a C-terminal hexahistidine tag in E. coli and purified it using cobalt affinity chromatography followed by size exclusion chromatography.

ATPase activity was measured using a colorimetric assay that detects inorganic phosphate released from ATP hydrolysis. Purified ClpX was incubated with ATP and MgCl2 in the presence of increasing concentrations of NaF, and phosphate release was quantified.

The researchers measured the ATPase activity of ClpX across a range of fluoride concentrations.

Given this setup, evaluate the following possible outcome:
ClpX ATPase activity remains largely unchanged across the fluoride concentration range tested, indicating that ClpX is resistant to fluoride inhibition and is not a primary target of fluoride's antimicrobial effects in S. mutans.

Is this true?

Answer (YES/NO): NO